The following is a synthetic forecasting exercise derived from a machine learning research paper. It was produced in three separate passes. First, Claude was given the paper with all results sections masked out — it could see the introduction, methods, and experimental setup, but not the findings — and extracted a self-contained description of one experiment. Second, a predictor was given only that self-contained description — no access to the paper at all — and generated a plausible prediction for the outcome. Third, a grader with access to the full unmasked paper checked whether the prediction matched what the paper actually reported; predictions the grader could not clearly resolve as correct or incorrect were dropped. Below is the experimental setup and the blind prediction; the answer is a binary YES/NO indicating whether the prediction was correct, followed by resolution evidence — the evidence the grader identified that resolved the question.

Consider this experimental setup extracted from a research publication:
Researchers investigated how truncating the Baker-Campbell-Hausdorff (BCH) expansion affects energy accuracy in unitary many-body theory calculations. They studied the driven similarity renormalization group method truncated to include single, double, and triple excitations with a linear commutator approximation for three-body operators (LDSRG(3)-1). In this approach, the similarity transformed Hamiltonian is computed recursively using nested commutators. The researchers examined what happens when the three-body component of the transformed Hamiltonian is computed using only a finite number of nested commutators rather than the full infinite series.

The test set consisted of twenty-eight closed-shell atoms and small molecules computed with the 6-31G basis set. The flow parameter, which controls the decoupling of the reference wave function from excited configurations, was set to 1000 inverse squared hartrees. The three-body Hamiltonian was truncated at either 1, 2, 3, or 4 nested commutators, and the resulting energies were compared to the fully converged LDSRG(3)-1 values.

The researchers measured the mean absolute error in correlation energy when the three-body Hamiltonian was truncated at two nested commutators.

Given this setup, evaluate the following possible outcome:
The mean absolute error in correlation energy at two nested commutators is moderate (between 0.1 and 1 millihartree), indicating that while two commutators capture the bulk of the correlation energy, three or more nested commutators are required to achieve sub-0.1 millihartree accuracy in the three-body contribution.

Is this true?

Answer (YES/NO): YES